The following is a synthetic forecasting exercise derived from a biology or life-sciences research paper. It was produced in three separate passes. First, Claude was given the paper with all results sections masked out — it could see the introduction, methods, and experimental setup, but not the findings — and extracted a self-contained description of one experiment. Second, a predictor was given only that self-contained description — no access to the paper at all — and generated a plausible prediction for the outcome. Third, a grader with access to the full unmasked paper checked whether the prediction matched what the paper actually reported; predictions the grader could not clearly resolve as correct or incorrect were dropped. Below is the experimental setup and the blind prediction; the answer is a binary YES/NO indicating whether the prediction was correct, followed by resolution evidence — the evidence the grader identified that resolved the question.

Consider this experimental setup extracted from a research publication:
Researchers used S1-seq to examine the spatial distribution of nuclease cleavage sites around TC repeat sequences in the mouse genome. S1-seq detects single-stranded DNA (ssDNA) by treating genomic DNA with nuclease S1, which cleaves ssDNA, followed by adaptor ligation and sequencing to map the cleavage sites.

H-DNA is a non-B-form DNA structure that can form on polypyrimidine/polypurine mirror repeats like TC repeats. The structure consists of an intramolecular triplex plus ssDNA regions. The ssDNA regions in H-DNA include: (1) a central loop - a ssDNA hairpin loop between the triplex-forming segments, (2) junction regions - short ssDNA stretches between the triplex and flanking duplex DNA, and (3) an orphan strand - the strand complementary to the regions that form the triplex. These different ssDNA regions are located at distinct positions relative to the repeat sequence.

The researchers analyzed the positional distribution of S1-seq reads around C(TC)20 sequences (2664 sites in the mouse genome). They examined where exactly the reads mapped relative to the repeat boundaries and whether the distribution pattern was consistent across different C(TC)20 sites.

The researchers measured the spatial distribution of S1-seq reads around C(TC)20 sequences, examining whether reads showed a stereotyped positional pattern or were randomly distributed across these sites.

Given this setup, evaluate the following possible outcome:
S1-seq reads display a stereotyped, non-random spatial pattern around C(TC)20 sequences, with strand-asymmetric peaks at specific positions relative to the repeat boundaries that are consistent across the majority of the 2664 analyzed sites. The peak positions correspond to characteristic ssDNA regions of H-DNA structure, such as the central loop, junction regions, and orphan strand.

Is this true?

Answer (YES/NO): YES